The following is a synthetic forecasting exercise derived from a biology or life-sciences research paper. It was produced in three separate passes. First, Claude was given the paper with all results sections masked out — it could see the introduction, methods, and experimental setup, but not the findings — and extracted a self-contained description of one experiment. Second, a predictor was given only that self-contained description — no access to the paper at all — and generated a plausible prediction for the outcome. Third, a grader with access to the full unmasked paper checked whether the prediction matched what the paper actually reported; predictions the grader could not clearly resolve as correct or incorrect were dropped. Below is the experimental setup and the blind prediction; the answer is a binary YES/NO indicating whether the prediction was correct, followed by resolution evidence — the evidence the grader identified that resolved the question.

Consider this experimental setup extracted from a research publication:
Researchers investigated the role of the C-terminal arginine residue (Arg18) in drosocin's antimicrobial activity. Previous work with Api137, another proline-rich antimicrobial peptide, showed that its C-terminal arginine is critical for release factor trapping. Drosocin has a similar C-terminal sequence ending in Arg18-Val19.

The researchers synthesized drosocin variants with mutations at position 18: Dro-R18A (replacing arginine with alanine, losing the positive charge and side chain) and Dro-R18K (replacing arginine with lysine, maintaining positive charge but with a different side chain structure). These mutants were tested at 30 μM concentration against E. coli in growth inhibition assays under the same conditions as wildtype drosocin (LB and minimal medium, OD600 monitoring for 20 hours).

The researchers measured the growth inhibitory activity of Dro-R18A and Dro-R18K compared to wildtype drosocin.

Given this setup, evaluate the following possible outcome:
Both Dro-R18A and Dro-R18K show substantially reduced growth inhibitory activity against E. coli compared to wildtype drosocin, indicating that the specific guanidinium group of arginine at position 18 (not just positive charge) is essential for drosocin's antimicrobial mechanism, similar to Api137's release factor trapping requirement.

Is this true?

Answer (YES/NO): NO